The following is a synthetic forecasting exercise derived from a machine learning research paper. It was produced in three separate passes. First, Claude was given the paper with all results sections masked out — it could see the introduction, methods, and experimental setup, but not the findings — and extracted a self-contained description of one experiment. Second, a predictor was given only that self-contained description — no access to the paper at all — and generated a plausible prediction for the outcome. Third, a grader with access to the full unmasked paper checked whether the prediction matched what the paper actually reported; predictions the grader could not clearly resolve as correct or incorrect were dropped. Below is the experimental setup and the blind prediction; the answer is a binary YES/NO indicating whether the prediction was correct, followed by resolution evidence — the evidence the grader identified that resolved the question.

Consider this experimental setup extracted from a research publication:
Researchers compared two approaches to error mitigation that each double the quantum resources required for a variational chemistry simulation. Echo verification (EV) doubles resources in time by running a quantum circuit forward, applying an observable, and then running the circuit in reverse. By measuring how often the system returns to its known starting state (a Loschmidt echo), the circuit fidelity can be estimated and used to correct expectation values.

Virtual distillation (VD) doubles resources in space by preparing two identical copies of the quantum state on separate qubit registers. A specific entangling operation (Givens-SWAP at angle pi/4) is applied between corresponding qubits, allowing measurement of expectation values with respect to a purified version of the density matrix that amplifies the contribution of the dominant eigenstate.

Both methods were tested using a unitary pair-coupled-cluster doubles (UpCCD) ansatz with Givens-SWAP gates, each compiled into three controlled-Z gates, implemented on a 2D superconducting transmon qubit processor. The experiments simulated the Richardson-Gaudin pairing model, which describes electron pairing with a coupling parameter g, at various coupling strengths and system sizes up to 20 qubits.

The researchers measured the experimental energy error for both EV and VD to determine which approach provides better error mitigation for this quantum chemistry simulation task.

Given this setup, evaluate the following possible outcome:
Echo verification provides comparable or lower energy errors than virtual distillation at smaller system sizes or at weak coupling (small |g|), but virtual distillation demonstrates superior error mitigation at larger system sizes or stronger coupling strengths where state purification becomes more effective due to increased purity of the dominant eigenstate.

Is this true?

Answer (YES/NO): NO